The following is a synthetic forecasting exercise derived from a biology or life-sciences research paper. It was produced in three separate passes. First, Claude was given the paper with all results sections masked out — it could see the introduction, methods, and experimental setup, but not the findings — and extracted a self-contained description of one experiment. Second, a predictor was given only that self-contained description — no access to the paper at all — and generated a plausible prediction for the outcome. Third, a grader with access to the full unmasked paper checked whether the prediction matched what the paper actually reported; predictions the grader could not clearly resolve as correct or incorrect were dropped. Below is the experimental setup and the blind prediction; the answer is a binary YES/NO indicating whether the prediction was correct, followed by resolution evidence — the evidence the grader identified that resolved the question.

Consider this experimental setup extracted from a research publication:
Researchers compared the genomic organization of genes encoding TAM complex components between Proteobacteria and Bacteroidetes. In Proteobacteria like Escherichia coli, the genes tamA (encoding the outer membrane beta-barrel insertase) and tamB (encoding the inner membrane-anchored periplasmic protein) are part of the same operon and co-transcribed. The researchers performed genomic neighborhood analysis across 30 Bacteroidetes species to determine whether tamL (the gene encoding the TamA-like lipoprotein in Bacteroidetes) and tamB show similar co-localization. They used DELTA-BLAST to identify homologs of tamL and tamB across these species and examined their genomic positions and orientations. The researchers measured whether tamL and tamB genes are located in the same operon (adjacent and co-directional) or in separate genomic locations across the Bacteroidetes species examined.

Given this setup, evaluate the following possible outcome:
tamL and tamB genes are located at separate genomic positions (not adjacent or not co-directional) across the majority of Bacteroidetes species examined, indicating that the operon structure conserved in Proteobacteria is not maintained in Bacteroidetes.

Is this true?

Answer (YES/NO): YES